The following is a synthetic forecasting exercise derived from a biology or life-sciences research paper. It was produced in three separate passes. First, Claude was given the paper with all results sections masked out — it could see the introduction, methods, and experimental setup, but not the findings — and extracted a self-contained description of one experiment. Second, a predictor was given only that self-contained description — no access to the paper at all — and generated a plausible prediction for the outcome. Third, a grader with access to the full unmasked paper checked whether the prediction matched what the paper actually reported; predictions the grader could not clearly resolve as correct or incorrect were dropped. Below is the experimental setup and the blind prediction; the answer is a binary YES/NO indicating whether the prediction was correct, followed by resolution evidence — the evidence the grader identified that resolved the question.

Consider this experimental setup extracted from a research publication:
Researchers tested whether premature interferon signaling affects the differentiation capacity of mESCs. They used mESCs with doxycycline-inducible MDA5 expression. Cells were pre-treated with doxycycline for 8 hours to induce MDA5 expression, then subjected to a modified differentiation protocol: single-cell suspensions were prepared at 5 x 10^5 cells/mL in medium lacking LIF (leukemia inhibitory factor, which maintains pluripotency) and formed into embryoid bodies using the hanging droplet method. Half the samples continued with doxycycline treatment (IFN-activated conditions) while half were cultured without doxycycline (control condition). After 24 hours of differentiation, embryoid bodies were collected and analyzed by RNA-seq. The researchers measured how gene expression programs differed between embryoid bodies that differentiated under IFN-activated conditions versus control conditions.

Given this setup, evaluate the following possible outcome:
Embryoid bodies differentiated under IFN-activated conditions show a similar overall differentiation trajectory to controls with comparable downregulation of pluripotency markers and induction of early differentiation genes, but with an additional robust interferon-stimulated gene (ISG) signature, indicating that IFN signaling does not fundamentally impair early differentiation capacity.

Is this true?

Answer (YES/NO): NO